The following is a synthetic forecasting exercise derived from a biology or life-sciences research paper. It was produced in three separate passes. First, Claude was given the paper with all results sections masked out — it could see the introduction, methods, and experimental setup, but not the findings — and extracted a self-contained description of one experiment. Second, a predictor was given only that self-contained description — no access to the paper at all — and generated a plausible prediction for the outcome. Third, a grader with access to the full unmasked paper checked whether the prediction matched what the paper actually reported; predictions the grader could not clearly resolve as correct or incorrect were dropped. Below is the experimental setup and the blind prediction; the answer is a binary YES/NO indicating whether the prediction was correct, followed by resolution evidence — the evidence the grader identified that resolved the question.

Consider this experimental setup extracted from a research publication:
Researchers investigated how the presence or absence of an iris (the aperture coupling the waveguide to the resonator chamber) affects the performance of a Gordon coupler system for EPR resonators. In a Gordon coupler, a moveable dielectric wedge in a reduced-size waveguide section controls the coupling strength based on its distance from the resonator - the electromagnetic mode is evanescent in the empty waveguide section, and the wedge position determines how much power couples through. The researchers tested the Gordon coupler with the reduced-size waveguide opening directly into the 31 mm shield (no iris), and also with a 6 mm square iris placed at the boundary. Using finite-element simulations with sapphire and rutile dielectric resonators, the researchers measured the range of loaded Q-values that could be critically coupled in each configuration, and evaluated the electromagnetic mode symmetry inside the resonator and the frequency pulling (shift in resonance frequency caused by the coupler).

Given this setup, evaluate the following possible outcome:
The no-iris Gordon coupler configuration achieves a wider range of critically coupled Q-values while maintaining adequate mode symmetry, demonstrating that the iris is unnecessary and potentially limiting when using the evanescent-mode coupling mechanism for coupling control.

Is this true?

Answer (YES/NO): NO